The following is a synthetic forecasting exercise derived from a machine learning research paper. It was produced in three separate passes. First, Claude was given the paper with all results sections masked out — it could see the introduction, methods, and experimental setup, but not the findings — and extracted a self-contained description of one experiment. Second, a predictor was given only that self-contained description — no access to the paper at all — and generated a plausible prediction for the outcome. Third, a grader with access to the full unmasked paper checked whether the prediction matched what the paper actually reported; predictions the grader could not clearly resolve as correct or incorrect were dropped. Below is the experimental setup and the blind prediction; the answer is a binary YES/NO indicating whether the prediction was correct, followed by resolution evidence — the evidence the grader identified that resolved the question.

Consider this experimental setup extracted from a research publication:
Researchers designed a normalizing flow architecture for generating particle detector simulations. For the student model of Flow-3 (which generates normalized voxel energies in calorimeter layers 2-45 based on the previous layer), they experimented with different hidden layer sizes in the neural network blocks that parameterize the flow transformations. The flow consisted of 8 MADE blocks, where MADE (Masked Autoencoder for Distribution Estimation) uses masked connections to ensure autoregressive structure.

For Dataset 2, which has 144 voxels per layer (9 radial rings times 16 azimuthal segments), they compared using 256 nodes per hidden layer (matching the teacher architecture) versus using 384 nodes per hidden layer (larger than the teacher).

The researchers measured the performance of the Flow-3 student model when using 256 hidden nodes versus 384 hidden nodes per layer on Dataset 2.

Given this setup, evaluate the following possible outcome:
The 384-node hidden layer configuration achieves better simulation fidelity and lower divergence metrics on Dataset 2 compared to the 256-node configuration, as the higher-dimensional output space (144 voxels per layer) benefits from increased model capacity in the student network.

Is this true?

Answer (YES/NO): YES